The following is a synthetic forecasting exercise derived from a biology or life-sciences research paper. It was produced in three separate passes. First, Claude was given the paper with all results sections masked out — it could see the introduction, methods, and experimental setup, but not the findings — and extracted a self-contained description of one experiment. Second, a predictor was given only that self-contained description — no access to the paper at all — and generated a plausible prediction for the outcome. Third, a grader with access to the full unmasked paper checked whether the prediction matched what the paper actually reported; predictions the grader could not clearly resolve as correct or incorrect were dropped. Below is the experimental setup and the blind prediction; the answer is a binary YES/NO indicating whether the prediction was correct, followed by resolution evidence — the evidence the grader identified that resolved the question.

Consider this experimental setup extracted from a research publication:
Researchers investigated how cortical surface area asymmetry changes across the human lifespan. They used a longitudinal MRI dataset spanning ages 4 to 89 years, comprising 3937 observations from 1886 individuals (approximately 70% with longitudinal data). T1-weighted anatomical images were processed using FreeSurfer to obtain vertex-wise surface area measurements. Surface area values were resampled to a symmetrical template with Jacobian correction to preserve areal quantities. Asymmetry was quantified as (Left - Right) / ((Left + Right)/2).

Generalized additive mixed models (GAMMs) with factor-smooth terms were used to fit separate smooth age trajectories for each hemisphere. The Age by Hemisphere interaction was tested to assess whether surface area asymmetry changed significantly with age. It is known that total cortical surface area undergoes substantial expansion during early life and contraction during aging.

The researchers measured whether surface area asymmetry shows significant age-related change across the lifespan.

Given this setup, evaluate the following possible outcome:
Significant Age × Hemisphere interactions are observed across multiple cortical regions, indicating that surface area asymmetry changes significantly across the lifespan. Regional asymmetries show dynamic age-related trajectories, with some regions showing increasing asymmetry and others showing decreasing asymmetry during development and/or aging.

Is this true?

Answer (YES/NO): NO